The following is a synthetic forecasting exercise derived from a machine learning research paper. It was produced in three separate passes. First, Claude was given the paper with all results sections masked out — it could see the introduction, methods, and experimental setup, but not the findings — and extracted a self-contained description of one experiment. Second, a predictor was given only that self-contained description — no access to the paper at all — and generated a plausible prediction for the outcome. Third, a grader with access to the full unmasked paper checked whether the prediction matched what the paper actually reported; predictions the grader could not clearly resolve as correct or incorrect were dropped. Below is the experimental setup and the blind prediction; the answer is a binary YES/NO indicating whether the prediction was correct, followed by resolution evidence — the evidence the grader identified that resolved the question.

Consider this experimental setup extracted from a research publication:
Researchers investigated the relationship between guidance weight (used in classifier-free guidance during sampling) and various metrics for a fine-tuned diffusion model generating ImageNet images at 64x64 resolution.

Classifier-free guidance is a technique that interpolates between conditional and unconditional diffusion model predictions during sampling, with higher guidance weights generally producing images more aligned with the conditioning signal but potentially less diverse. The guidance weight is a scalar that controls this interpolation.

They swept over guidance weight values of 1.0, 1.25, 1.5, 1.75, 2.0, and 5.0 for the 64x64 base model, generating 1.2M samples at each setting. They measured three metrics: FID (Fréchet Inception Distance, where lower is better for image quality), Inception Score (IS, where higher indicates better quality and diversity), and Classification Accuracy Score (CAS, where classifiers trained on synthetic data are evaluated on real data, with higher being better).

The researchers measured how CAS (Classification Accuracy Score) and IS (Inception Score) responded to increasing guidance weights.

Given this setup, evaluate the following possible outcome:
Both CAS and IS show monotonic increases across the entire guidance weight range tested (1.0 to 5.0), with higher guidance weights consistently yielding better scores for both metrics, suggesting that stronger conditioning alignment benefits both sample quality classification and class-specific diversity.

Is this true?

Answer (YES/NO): NO